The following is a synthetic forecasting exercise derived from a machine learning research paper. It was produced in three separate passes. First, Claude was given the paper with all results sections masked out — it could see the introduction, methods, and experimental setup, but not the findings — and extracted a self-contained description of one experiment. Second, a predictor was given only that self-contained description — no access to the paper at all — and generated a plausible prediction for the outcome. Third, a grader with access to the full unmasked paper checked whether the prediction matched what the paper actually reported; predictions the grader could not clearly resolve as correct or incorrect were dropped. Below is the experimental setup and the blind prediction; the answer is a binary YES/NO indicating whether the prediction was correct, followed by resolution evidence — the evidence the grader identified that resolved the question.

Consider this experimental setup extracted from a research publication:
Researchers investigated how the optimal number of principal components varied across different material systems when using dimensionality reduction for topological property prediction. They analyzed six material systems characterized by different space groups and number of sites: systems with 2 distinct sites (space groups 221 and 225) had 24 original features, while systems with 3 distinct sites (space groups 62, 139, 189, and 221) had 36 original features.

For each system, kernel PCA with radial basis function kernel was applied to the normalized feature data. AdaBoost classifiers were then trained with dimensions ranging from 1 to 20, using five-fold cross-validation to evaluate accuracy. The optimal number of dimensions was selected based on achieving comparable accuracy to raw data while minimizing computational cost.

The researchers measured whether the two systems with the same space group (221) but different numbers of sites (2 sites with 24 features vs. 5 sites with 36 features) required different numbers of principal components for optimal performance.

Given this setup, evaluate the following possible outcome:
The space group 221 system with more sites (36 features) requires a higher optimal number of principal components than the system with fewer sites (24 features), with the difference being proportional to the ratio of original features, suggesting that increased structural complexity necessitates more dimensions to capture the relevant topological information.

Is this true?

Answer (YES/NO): NO